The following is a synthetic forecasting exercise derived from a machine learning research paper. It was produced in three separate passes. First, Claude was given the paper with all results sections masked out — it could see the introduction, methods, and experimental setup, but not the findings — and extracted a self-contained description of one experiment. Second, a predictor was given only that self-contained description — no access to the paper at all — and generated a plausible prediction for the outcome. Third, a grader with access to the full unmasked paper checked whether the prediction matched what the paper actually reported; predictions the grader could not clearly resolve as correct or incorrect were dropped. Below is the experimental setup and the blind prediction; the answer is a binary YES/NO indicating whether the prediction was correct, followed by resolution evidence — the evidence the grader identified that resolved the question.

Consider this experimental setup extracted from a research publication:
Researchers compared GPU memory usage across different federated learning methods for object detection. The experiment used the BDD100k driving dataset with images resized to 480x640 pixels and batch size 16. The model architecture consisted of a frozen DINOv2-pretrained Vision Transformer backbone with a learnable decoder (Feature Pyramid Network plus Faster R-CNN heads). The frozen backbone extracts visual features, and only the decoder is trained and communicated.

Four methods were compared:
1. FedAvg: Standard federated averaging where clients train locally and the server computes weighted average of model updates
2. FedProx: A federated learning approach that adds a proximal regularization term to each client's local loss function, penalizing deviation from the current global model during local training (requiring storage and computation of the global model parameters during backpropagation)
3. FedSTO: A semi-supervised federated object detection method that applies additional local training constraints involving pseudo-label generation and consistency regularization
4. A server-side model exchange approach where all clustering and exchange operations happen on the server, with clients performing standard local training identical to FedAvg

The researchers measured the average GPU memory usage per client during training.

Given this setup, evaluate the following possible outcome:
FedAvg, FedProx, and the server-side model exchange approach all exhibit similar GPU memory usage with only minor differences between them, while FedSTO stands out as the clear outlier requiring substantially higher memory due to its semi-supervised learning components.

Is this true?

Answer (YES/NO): NO